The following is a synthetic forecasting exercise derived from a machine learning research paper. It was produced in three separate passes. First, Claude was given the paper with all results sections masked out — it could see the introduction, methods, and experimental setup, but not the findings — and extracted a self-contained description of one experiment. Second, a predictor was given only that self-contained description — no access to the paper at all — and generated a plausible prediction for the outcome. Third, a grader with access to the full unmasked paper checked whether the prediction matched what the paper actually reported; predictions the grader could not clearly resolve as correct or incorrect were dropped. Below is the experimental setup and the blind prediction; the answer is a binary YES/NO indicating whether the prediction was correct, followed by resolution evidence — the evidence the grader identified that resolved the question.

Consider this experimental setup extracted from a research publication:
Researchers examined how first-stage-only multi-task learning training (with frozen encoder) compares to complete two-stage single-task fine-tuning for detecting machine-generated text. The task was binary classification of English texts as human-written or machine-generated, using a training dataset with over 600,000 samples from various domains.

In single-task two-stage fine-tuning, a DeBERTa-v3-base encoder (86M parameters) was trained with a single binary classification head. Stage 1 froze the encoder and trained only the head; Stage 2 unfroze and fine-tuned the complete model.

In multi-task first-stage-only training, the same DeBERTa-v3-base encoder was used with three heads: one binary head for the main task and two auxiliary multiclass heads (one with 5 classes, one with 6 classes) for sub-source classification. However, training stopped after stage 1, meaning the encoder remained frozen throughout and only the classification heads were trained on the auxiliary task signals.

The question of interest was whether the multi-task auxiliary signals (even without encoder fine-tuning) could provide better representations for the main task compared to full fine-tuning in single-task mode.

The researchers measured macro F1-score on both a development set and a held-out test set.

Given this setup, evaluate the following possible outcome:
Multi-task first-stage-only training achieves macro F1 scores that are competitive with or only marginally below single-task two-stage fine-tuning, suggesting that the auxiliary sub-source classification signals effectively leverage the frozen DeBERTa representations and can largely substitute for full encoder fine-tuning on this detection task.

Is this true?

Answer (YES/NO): YES